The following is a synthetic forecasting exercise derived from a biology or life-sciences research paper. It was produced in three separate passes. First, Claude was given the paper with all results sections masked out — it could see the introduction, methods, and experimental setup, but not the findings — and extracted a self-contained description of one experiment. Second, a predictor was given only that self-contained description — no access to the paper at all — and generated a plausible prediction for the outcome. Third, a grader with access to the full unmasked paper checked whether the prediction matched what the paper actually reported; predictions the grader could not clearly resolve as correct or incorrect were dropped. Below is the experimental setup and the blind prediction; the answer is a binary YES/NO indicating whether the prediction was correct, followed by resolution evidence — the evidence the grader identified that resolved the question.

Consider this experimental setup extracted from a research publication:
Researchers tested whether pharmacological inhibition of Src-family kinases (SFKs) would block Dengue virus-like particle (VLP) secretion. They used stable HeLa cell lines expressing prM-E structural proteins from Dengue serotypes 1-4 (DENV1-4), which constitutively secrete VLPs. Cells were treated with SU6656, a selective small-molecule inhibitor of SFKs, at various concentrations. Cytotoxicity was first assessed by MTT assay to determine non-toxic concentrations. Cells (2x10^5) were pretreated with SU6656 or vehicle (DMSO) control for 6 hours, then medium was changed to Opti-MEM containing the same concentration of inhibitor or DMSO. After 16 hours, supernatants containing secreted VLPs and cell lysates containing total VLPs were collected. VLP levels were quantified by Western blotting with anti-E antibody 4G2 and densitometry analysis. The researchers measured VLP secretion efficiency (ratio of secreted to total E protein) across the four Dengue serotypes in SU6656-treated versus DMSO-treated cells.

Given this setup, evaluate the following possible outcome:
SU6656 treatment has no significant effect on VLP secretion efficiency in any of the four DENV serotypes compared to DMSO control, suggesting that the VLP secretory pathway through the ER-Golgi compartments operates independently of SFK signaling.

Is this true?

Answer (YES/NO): NO